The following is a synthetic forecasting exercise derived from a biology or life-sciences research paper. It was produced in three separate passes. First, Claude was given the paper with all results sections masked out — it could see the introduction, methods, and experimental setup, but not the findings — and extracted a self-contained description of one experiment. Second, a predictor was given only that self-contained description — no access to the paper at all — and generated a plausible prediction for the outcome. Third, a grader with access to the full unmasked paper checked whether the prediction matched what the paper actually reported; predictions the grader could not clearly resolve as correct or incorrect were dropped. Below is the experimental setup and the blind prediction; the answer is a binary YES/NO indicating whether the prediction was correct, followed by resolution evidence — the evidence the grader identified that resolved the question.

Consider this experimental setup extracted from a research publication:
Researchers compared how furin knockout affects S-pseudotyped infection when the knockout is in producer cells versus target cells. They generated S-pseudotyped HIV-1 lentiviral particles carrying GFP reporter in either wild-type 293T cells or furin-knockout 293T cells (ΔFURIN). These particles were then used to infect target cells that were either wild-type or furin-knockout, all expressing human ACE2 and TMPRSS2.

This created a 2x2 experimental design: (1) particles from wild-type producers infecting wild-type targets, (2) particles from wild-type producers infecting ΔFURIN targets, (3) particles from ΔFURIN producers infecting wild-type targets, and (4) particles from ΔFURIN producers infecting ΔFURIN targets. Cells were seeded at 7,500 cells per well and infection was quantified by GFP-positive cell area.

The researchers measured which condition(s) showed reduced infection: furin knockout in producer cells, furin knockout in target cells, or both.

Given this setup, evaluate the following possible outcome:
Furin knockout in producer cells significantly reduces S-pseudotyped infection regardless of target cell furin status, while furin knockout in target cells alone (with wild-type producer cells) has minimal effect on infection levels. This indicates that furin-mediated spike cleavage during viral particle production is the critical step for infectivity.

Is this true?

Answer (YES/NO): NO